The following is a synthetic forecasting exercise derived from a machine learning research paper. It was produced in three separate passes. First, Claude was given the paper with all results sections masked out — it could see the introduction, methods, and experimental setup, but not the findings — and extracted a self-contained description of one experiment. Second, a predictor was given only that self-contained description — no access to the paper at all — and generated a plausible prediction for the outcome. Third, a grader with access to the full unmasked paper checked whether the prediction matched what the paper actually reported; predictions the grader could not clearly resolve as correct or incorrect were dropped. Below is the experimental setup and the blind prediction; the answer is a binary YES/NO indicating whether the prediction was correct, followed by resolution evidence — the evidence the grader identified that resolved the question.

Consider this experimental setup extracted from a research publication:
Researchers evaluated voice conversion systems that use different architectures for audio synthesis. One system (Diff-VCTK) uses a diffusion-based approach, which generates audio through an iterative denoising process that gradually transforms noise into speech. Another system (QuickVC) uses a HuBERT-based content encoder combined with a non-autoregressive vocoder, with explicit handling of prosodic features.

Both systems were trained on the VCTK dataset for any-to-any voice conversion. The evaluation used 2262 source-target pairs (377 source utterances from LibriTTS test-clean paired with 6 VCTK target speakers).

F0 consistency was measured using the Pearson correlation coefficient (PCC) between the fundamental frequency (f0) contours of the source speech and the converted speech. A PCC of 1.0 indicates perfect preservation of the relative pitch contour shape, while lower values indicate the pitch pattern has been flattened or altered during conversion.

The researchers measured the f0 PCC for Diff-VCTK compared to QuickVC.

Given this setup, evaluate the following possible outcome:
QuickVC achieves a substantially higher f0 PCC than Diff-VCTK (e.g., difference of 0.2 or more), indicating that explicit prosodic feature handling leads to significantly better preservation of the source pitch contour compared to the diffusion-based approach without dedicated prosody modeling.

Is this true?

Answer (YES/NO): YES